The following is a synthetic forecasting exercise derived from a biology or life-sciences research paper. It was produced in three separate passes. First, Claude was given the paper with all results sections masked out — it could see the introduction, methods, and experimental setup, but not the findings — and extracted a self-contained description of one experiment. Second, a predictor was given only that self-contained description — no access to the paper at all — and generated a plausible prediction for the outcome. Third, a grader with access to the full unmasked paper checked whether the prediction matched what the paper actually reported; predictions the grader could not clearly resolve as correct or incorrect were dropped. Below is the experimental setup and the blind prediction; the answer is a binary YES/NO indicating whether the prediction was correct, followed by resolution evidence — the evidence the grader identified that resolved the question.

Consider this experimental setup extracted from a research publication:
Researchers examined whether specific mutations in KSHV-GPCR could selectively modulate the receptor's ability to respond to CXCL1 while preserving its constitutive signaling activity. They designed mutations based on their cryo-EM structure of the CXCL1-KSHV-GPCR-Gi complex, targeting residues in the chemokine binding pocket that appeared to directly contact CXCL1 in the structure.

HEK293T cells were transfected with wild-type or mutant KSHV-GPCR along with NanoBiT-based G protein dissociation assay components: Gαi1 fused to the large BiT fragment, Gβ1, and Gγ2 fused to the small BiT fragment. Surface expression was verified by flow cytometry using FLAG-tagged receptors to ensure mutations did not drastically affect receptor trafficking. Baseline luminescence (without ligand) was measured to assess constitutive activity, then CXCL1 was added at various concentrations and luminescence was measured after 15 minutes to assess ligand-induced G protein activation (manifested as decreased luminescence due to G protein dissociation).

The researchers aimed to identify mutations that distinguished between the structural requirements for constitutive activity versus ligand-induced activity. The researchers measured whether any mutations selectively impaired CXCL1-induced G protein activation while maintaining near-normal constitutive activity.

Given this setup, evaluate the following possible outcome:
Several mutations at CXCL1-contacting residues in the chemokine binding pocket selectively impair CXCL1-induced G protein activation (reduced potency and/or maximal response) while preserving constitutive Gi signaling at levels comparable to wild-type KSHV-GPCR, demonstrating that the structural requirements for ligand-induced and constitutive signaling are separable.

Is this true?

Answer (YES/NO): YES